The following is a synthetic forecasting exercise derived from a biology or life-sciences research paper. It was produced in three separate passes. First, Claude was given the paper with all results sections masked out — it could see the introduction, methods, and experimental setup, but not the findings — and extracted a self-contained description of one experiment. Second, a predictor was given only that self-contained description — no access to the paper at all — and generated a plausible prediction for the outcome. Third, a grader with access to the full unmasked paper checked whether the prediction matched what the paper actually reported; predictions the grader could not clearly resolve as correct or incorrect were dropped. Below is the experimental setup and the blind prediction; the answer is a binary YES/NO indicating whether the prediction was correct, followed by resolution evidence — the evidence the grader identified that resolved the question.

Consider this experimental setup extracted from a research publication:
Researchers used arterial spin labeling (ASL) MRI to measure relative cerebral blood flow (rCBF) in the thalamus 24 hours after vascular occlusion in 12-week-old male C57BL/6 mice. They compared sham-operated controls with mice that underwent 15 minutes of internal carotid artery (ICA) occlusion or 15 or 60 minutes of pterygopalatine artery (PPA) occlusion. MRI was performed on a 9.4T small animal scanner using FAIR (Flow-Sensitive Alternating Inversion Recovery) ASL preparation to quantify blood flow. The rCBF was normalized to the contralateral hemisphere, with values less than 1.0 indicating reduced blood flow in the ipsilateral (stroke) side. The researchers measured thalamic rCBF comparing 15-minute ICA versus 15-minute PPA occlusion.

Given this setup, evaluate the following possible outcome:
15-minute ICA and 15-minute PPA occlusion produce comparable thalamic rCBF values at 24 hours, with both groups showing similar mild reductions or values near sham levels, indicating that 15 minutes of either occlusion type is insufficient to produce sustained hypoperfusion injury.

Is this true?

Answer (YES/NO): NO